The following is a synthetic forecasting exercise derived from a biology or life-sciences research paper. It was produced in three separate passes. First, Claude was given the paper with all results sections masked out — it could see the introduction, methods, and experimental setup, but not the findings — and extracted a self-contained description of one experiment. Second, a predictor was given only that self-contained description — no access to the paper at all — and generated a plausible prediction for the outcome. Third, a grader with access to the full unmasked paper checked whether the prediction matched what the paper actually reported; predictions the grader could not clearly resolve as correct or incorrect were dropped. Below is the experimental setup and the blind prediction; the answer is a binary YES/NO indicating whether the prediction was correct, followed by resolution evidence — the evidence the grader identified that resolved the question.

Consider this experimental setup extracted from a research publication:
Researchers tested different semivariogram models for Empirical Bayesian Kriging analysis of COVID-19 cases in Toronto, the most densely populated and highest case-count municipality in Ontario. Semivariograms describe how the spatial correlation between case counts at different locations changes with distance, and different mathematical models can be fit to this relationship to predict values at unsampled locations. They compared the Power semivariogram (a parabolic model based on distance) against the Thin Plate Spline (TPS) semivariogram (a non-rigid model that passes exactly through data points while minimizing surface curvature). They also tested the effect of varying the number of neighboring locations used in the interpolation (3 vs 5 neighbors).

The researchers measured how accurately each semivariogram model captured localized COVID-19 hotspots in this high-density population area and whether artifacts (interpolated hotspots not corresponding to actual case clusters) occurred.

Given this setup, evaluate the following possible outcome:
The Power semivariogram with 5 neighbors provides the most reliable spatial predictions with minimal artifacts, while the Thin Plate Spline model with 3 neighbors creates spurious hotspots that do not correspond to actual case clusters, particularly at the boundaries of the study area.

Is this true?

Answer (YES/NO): NO